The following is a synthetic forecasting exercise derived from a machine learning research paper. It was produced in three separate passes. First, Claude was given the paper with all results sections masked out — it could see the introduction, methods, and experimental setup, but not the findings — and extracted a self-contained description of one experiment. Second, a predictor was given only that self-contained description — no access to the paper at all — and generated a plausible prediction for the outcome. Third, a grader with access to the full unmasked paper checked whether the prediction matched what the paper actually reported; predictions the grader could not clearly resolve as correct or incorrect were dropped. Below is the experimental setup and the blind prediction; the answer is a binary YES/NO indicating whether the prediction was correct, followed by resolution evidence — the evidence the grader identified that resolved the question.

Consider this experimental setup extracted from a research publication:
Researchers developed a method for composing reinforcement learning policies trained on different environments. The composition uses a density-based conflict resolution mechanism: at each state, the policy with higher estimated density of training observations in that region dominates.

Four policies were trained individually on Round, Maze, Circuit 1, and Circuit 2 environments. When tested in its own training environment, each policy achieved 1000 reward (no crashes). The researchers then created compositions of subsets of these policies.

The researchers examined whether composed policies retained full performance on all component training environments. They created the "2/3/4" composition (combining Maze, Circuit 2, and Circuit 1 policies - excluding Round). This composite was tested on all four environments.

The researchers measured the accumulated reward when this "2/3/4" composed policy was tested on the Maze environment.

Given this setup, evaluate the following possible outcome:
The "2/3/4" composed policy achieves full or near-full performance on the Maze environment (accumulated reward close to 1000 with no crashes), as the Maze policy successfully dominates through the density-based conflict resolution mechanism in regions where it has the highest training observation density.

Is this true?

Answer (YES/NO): YES